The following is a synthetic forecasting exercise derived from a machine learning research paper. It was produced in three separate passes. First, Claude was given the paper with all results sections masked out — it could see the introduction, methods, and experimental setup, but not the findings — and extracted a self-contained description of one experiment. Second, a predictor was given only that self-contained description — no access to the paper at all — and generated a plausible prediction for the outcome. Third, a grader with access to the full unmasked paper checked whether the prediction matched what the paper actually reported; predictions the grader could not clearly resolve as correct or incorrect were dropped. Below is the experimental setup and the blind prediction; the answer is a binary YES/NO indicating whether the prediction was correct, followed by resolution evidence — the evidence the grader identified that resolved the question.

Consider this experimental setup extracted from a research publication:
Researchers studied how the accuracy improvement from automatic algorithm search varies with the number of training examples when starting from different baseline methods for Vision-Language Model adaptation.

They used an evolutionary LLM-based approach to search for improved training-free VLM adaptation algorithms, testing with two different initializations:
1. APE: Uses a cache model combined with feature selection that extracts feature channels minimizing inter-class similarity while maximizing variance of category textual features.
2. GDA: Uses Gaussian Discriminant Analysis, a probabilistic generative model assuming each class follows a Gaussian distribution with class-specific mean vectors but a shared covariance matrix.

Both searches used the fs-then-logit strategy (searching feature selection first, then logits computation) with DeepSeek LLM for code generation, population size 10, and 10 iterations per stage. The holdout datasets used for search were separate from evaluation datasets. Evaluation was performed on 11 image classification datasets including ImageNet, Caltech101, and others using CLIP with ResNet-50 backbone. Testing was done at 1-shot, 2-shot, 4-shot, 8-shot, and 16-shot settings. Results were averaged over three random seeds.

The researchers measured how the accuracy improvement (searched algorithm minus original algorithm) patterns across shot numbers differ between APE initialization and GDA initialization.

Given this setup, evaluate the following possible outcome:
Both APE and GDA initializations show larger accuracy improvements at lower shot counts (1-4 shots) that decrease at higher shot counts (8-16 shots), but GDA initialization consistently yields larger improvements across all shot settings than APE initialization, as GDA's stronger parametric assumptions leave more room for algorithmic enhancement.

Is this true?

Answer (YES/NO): NO